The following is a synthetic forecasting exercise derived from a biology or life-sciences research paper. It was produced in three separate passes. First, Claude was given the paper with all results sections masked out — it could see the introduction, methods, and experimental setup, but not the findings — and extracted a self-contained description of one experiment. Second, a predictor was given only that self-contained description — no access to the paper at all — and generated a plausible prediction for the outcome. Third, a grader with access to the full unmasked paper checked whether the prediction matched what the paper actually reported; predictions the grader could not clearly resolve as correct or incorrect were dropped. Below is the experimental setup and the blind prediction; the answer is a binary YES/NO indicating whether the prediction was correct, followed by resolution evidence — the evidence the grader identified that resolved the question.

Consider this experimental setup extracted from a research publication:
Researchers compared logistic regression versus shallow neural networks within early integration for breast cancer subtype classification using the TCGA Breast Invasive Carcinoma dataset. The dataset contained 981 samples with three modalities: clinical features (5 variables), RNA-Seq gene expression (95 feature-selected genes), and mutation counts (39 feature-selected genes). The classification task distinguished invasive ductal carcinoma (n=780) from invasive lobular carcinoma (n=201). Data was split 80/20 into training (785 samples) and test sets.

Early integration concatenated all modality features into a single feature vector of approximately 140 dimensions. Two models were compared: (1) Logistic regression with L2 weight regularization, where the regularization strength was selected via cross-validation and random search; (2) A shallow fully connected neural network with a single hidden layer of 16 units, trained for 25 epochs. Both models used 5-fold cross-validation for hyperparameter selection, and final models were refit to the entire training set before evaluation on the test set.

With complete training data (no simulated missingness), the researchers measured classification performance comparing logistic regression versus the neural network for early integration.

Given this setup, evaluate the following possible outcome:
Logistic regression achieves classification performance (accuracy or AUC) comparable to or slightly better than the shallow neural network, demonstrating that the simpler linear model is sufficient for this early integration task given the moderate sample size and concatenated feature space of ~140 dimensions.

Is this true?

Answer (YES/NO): YES